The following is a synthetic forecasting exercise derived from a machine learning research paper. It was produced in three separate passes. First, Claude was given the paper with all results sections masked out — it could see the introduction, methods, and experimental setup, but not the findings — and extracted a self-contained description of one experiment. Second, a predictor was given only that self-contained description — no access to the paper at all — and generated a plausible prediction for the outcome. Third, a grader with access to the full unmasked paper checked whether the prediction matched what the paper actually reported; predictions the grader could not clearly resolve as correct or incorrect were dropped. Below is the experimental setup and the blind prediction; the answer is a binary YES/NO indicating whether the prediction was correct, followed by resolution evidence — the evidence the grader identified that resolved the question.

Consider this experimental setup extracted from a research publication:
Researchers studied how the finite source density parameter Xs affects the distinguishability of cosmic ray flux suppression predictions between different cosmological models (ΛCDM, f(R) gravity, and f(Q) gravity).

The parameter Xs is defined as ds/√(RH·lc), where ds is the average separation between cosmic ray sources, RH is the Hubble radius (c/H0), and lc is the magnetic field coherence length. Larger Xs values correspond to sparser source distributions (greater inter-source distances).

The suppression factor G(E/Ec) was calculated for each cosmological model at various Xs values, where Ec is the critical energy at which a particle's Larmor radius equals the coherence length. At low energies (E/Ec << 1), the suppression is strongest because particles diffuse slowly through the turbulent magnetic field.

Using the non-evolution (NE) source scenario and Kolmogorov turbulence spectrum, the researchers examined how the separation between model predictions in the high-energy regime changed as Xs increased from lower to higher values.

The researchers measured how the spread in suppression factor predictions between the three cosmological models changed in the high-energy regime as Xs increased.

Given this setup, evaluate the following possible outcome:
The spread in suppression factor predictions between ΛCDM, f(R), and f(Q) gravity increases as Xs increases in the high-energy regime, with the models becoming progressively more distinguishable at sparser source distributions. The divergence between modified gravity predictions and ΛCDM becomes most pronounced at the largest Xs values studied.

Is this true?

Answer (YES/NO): NO